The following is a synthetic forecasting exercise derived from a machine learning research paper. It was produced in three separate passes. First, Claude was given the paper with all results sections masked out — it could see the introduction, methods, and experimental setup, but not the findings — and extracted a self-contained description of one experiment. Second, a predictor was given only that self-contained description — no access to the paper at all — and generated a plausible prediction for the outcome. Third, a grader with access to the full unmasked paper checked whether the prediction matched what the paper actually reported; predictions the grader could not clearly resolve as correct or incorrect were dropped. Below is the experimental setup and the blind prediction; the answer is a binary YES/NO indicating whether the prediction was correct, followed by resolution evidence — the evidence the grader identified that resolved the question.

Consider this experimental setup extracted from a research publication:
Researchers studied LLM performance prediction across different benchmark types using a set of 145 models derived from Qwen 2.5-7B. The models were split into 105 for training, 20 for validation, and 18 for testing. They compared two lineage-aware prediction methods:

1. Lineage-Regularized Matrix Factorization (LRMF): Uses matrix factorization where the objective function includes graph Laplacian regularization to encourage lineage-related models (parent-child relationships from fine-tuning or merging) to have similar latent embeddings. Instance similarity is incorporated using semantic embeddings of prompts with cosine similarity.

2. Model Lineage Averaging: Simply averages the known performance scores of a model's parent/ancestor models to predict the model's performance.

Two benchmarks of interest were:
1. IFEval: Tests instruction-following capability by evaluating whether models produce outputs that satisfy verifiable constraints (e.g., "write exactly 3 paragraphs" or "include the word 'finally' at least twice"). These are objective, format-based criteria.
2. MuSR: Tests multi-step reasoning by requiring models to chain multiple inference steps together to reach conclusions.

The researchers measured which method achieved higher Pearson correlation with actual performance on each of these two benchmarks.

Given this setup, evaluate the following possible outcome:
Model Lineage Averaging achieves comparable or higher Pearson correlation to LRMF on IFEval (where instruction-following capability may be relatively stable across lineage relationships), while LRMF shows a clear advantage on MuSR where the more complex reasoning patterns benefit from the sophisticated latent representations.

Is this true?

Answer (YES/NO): NO